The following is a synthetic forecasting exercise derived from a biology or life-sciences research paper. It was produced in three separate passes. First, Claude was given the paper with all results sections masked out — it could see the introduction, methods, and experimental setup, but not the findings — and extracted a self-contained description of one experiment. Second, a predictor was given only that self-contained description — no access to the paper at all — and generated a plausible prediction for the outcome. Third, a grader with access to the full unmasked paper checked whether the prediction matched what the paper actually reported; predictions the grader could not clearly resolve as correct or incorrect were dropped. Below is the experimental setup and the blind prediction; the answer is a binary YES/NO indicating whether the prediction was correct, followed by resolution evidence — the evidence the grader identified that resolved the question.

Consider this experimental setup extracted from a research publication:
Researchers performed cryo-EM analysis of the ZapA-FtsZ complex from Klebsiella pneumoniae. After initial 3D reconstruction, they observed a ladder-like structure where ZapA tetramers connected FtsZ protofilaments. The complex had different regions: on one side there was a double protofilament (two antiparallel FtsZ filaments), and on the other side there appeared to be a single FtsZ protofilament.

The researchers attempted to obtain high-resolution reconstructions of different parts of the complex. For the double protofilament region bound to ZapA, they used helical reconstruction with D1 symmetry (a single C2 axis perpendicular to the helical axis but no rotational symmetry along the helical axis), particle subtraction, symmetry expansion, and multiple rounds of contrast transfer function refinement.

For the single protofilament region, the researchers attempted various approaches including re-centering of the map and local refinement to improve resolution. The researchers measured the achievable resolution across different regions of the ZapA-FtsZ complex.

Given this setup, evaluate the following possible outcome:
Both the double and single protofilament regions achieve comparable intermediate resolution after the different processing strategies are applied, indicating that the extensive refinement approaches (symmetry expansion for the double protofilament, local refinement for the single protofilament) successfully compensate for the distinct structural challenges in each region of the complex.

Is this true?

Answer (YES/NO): NO